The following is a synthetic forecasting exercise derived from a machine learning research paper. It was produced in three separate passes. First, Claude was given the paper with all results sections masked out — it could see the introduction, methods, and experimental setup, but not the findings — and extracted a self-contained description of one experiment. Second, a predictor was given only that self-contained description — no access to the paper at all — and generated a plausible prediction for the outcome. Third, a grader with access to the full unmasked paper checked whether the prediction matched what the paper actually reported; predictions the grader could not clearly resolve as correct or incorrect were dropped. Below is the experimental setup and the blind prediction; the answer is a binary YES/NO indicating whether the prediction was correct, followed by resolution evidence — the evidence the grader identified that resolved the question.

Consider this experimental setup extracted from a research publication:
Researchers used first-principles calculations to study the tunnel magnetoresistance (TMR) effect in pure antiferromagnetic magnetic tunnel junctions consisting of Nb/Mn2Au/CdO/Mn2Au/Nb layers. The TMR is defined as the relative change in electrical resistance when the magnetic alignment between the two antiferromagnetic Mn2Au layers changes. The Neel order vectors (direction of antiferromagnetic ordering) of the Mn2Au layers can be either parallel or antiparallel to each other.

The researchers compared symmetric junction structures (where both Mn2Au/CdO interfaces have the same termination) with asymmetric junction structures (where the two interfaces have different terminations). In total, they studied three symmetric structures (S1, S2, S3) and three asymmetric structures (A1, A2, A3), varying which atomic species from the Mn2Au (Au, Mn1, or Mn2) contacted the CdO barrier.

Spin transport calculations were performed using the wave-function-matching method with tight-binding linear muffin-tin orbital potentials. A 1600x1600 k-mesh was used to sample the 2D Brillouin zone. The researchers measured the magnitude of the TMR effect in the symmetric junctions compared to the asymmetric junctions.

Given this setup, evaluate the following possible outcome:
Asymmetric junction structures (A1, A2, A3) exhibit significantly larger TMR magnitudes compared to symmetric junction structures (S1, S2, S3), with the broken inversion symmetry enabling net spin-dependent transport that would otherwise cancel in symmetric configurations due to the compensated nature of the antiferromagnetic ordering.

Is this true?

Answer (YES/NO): NO